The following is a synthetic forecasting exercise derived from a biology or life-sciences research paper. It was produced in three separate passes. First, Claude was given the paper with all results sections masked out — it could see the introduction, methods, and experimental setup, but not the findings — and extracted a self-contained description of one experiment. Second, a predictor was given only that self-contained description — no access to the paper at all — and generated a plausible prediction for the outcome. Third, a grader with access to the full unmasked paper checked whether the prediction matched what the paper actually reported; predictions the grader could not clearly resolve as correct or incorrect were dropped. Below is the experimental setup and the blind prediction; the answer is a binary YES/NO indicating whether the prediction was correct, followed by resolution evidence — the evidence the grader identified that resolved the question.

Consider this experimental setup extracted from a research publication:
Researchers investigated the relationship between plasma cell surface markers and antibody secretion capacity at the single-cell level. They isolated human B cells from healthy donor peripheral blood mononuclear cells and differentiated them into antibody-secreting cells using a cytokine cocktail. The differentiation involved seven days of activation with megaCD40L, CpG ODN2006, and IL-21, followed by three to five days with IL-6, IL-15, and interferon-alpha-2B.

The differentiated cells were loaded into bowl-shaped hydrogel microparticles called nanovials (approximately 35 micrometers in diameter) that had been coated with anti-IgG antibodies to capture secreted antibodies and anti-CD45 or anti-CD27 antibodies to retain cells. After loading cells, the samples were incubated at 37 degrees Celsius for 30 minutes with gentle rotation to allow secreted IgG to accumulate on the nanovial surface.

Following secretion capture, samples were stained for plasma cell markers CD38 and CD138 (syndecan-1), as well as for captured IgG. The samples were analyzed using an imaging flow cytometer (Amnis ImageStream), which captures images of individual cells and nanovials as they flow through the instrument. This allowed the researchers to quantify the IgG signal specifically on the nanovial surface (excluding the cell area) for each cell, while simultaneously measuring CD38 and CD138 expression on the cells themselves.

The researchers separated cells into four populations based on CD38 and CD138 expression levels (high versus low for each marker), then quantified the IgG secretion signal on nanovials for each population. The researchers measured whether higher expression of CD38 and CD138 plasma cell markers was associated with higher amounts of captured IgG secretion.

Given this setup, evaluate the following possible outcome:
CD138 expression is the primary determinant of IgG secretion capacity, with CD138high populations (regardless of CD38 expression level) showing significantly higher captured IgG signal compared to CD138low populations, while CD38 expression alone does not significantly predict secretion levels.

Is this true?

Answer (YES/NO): NO